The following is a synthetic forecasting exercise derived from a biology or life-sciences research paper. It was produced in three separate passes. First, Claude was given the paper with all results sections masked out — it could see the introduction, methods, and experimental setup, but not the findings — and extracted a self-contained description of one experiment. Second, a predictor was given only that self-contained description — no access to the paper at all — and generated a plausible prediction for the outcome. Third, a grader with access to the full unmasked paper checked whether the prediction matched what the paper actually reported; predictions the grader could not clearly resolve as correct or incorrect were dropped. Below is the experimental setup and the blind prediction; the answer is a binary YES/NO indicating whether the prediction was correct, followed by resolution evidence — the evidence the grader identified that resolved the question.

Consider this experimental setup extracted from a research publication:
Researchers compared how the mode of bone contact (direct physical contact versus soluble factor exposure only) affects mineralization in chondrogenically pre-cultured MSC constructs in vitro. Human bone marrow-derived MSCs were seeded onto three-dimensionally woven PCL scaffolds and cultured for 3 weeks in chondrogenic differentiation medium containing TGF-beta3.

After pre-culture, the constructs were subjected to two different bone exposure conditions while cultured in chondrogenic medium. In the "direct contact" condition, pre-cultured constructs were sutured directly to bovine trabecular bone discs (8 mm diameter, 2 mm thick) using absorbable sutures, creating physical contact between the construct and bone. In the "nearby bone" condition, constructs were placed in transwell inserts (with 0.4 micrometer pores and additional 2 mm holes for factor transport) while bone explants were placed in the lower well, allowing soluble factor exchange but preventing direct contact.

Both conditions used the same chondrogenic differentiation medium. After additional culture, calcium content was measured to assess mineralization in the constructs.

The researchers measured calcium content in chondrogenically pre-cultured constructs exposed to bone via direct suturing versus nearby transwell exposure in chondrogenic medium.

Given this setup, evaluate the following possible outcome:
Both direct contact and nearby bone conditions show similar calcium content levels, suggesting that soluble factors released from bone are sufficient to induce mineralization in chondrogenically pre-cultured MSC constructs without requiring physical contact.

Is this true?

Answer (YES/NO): NO